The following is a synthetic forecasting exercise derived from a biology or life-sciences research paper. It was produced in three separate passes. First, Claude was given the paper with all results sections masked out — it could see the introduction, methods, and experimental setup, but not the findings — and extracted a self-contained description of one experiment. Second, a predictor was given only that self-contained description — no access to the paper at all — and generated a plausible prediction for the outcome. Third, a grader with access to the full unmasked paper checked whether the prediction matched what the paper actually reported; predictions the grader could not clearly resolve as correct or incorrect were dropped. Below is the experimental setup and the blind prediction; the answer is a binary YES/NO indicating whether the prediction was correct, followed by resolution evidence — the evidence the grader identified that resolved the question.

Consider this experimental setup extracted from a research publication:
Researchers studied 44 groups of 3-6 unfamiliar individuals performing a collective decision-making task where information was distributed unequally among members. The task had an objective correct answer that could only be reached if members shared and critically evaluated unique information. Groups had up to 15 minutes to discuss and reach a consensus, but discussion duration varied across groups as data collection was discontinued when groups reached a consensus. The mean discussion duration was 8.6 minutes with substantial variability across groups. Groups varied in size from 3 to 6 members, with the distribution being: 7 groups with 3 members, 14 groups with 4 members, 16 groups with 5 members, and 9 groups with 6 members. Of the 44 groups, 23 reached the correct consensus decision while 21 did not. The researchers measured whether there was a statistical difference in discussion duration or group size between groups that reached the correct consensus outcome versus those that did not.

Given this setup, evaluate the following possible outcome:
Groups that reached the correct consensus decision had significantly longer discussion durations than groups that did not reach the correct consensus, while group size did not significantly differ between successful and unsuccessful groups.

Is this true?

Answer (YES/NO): NO